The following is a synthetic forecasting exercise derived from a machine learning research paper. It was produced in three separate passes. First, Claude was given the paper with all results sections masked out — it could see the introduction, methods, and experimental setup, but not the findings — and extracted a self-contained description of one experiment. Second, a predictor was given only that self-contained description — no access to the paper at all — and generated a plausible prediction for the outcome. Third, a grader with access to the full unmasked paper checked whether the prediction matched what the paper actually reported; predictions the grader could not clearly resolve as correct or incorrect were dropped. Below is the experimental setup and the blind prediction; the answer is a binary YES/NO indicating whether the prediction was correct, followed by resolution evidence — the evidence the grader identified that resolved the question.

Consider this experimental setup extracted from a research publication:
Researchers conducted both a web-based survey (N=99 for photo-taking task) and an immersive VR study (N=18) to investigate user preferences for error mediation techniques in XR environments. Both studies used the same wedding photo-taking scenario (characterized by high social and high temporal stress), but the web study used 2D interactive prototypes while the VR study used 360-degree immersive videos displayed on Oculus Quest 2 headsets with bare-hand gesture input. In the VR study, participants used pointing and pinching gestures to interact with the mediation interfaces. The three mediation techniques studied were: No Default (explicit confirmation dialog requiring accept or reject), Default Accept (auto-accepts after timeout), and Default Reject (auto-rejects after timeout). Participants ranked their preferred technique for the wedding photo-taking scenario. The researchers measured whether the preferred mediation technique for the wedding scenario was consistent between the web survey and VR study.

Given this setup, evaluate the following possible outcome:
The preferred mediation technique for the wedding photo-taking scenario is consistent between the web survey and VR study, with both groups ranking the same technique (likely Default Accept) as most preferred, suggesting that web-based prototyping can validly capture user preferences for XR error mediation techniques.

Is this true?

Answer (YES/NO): NO